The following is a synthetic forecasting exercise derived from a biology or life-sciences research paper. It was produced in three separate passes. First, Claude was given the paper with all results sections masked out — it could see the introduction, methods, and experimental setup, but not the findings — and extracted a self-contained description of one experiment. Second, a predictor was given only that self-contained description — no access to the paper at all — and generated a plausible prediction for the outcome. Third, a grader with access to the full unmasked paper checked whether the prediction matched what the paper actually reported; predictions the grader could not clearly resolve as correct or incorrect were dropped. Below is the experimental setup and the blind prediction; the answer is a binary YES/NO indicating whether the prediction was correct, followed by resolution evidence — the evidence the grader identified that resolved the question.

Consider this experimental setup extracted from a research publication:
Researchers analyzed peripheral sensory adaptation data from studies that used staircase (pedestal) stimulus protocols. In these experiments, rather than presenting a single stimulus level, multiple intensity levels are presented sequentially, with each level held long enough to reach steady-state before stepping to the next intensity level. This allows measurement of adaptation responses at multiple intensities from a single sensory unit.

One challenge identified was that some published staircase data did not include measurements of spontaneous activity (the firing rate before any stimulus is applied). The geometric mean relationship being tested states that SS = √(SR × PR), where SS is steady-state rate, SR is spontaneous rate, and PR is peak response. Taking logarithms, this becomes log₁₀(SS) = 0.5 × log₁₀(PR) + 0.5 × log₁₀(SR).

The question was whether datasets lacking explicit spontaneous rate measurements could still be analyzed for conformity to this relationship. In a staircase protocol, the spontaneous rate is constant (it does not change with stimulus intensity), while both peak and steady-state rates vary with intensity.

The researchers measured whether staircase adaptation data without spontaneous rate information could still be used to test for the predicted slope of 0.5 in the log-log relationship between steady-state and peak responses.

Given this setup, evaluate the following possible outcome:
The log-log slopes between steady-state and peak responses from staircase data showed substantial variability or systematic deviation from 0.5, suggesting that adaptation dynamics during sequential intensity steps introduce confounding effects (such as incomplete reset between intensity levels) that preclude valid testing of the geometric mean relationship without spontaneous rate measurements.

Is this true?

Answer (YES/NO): NO